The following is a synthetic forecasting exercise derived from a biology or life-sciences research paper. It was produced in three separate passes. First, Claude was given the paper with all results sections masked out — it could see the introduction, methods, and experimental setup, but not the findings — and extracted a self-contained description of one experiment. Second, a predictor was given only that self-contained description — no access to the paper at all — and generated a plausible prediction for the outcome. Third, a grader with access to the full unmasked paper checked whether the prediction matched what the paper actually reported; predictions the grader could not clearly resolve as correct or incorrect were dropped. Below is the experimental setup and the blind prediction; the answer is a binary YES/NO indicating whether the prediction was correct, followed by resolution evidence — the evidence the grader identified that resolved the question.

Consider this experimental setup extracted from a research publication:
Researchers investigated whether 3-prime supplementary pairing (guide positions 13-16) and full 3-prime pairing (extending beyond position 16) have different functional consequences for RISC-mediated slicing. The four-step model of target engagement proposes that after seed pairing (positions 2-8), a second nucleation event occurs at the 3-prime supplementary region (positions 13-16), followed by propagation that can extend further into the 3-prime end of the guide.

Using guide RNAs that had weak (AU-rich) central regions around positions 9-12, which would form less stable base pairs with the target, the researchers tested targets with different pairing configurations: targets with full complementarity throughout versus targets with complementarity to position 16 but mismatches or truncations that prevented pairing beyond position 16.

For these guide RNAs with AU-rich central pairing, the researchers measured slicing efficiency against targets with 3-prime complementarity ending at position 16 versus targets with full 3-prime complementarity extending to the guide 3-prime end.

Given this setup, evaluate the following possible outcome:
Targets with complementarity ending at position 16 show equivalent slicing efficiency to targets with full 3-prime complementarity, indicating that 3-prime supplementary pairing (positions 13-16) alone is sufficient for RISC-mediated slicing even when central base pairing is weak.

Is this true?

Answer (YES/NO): NO